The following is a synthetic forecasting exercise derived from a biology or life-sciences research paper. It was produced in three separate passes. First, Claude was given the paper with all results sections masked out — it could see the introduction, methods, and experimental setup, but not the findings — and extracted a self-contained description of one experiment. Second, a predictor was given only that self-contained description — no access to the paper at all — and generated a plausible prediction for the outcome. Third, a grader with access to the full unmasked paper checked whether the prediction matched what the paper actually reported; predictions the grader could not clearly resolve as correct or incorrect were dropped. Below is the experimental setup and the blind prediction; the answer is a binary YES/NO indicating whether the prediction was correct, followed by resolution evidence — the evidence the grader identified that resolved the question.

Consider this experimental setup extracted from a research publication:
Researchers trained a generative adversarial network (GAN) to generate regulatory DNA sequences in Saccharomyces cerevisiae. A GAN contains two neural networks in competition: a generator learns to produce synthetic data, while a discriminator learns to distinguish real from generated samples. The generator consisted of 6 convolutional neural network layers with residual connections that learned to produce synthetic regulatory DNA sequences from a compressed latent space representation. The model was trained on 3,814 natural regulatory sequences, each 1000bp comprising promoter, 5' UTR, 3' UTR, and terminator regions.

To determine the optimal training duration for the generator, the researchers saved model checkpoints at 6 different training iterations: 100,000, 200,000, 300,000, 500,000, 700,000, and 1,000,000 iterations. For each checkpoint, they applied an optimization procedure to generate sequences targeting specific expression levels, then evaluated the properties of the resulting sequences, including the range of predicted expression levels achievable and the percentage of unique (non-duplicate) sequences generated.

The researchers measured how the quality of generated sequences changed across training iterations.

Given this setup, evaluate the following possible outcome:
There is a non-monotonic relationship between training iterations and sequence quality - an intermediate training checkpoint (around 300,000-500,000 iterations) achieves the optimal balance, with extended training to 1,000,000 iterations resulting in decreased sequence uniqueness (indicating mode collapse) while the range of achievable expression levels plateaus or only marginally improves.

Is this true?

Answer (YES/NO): NO